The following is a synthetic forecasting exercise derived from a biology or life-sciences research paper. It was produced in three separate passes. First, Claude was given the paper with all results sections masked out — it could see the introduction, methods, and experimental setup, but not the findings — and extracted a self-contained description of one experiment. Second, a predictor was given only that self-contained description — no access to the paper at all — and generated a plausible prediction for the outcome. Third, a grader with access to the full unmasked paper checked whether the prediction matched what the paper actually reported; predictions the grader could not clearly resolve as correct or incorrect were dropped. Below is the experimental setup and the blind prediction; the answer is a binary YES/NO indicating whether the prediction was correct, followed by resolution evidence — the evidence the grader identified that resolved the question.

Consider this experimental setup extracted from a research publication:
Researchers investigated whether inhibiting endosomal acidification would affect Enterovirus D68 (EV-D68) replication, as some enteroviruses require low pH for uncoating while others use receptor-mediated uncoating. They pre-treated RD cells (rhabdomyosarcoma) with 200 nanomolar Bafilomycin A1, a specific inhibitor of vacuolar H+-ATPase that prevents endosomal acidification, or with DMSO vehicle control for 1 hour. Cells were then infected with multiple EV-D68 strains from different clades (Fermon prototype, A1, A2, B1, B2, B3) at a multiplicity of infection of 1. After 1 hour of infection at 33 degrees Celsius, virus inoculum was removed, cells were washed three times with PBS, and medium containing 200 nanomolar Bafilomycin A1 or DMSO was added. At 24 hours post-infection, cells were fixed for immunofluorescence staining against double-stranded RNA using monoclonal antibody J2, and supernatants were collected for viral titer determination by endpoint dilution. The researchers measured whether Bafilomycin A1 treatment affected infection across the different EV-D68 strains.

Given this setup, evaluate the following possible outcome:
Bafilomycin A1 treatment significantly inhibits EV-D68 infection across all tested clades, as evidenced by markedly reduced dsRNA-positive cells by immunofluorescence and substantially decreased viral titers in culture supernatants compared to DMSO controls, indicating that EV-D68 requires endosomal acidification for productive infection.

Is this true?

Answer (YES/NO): NO